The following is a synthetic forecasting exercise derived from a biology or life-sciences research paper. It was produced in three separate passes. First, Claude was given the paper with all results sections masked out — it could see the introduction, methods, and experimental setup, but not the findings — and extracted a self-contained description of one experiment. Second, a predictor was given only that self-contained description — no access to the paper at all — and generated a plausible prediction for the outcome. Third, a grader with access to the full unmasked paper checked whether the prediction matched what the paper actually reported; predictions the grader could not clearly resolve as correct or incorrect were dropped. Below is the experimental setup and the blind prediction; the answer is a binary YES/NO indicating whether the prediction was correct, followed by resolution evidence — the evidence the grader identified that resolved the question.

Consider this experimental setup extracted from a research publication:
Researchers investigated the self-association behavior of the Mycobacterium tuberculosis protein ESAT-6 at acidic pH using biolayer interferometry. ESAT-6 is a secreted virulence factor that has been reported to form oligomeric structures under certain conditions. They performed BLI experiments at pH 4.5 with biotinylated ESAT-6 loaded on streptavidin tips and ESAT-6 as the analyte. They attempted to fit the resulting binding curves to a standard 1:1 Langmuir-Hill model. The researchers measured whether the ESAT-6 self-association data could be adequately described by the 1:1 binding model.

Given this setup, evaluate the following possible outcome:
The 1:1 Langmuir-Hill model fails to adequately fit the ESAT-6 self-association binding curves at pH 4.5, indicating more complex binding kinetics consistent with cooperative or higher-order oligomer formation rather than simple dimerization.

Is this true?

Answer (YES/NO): YES